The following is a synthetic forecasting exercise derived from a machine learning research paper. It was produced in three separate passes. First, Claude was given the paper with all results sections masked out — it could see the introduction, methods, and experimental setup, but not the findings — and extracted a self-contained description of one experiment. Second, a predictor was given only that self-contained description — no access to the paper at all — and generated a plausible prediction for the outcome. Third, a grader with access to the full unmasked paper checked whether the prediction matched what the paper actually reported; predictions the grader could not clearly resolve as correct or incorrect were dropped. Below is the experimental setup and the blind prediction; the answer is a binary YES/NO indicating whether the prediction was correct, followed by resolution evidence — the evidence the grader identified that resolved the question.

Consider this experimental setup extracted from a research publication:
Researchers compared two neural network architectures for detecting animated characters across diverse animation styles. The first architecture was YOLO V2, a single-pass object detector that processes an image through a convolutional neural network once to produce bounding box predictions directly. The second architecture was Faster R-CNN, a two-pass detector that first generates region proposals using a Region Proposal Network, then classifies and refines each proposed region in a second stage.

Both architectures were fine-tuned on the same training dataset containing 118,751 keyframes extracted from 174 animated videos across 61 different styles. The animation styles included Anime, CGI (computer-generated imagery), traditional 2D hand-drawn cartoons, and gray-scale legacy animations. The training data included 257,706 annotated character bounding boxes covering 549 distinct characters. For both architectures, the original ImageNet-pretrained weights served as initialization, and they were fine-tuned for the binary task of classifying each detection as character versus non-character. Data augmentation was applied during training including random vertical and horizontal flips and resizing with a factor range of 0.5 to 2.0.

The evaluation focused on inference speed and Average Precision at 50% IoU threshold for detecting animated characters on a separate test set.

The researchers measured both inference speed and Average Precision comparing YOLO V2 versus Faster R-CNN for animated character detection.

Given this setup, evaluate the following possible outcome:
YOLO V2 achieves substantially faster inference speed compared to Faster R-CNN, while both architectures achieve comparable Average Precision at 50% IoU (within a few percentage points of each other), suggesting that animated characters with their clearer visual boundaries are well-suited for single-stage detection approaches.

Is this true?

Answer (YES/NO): NO